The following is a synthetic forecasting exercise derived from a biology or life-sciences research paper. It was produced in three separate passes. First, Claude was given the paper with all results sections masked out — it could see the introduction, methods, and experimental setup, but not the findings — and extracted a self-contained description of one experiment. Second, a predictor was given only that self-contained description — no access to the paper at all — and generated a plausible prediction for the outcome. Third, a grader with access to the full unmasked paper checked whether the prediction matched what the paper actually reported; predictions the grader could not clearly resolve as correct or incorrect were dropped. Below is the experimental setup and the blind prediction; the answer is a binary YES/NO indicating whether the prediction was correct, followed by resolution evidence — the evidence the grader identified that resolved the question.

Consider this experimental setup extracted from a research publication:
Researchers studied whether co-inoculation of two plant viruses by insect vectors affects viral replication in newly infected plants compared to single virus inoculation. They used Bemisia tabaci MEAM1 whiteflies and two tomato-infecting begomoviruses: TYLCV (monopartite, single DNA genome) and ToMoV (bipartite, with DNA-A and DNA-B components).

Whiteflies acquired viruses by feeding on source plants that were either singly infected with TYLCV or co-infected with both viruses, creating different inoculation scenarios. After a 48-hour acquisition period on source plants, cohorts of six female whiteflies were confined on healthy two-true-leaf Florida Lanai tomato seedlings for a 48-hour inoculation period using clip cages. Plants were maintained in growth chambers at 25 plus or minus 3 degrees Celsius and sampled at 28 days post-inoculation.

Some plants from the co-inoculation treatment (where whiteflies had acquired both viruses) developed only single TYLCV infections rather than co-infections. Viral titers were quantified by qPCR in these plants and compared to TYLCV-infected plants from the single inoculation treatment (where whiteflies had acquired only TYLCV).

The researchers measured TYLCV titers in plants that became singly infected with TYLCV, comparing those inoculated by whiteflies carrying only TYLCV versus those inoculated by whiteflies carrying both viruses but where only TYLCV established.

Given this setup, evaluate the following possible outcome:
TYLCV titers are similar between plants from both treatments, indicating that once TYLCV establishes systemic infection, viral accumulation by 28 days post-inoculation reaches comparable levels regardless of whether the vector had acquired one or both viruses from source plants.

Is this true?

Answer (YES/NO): YES